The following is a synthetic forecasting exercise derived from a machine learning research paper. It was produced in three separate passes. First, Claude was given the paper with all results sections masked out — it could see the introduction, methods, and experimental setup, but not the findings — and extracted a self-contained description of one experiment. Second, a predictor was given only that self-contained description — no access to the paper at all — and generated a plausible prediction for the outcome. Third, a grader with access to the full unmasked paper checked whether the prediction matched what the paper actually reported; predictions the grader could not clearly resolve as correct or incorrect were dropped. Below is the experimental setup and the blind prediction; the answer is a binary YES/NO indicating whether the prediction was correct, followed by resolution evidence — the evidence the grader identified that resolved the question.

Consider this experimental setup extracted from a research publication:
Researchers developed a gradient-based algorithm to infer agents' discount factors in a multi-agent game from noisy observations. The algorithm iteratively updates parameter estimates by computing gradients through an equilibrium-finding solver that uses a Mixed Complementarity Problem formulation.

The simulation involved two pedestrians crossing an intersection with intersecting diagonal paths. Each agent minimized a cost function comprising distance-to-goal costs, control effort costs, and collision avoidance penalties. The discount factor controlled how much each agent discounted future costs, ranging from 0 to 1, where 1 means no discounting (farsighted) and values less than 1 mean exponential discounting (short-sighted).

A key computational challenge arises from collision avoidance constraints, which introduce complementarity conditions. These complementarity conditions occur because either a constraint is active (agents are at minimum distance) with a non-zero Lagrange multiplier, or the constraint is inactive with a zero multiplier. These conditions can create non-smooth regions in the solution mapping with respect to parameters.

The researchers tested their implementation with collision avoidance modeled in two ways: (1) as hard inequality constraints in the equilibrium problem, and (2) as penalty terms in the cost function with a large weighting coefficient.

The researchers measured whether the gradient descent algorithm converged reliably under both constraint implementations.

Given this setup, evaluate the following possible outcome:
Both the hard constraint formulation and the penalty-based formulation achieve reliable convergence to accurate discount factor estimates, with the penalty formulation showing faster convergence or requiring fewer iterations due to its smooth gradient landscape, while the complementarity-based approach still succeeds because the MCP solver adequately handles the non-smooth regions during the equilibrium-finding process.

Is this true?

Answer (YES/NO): NO